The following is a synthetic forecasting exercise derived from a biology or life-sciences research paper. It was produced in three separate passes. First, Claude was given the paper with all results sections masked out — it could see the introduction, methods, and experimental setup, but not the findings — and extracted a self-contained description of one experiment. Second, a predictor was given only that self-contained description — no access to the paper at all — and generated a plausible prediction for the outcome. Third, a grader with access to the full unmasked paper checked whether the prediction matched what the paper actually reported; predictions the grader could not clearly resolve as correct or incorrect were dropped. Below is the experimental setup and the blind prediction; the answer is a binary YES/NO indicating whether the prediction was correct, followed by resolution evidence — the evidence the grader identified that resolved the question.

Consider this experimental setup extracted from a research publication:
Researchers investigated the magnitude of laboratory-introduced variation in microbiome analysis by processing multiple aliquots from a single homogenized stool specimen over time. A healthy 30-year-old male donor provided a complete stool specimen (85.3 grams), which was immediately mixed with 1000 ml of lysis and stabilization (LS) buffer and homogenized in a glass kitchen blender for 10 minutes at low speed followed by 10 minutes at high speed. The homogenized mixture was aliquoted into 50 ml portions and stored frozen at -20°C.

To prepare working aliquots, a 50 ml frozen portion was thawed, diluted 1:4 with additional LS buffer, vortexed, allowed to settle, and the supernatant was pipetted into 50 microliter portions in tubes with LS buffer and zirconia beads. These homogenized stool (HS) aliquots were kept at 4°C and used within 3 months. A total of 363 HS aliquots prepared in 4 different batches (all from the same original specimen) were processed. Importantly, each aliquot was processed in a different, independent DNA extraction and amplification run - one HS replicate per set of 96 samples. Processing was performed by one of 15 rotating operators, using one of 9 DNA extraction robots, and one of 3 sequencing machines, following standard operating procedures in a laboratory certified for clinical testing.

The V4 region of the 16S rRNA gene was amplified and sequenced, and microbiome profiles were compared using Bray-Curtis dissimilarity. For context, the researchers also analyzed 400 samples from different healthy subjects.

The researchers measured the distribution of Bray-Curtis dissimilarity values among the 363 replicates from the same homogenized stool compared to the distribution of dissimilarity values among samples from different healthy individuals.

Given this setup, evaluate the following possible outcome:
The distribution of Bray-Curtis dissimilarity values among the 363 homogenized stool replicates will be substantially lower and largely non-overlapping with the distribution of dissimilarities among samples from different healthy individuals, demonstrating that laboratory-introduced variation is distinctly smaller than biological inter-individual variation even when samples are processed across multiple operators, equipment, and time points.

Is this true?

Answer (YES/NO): YES